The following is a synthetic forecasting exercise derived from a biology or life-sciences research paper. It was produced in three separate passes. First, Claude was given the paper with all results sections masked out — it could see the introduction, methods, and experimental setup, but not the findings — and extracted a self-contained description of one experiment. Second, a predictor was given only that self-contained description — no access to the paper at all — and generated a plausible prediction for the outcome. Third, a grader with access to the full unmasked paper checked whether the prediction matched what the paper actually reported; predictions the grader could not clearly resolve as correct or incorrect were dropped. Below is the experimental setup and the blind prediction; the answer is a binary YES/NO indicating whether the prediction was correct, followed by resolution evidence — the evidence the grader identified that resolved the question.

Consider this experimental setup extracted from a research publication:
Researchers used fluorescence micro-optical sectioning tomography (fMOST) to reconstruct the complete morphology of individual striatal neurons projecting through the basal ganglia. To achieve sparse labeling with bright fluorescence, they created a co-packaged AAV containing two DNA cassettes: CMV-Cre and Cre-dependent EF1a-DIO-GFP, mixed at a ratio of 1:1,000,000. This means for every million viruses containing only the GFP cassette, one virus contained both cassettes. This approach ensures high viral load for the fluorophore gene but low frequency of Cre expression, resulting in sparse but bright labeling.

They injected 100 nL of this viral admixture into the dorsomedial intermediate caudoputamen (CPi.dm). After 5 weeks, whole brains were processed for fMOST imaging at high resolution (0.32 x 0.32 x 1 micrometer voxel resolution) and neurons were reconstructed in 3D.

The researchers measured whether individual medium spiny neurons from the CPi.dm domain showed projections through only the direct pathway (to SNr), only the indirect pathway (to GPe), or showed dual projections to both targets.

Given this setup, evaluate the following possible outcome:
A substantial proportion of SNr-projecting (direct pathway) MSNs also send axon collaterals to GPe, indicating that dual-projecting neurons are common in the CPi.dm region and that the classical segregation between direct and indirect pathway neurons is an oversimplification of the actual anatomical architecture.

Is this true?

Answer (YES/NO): YES